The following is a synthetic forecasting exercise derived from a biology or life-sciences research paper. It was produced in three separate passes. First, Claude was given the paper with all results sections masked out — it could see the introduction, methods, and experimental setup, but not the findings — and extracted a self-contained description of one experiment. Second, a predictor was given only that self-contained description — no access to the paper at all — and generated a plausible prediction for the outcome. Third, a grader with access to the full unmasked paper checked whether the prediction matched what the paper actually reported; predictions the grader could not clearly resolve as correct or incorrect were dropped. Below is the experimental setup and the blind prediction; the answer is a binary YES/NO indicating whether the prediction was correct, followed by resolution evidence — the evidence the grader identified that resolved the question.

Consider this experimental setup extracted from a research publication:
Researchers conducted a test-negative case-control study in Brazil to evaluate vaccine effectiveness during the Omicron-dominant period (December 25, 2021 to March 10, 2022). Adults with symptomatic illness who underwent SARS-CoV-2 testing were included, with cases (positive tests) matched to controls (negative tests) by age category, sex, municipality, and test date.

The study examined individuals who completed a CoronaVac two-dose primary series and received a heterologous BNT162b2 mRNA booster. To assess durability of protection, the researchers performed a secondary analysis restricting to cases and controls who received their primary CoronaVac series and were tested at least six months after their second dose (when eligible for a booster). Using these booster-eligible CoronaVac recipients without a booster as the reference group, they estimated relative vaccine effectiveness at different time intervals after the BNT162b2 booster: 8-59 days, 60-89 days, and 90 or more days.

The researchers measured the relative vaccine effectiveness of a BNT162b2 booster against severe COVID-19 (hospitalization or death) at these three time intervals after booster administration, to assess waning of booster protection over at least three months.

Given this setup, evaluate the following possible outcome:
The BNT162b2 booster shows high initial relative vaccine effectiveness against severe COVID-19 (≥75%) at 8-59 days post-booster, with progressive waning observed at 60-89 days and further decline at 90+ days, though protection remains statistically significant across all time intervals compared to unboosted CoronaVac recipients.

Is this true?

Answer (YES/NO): NO